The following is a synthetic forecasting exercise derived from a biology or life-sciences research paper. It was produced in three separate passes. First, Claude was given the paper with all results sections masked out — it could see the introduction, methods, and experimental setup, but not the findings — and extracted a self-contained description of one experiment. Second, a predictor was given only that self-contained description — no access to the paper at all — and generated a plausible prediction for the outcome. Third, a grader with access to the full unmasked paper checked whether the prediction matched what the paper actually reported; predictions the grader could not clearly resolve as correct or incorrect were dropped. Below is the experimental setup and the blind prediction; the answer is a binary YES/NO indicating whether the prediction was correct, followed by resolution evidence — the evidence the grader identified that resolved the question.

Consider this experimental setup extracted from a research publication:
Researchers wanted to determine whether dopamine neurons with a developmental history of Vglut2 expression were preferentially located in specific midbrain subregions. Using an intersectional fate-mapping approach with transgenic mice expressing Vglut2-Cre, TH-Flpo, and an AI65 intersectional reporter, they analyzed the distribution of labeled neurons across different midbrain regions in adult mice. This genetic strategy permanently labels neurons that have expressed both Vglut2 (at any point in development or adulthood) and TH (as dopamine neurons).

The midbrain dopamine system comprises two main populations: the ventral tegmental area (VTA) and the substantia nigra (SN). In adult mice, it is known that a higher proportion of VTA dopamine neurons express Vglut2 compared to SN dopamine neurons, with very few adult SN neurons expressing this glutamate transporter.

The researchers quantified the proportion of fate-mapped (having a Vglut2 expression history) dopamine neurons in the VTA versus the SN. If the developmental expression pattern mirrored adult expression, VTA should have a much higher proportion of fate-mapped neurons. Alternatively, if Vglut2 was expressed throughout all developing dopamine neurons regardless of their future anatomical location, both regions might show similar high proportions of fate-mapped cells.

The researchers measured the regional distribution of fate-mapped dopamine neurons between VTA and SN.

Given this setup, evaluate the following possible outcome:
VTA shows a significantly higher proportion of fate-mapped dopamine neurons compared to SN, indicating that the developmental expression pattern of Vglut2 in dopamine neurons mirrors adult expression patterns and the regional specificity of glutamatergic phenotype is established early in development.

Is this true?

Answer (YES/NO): NO